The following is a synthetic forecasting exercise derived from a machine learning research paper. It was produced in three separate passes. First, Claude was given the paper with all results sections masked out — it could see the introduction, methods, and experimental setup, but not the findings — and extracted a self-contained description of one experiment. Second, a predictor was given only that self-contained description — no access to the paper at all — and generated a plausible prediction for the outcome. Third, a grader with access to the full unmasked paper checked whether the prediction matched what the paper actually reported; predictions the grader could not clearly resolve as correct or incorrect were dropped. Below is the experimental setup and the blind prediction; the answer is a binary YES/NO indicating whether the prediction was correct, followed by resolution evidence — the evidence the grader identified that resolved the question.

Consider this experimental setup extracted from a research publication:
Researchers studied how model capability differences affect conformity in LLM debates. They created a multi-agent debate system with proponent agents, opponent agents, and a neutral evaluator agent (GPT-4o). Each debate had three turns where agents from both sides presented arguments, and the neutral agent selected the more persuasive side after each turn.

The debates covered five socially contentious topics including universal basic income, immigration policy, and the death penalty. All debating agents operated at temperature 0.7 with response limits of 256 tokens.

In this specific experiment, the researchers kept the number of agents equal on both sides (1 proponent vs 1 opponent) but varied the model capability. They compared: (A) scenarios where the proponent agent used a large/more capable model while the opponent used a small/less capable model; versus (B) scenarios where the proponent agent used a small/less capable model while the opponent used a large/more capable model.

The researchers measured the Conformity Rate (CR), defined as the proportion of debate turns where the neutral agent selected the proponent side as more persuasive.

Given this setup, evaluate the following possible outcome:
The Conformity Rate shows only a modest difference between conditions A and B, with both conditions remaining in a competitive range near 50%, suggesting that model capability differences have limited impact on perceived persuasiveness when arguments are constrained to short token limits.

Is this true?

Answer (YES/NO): NO